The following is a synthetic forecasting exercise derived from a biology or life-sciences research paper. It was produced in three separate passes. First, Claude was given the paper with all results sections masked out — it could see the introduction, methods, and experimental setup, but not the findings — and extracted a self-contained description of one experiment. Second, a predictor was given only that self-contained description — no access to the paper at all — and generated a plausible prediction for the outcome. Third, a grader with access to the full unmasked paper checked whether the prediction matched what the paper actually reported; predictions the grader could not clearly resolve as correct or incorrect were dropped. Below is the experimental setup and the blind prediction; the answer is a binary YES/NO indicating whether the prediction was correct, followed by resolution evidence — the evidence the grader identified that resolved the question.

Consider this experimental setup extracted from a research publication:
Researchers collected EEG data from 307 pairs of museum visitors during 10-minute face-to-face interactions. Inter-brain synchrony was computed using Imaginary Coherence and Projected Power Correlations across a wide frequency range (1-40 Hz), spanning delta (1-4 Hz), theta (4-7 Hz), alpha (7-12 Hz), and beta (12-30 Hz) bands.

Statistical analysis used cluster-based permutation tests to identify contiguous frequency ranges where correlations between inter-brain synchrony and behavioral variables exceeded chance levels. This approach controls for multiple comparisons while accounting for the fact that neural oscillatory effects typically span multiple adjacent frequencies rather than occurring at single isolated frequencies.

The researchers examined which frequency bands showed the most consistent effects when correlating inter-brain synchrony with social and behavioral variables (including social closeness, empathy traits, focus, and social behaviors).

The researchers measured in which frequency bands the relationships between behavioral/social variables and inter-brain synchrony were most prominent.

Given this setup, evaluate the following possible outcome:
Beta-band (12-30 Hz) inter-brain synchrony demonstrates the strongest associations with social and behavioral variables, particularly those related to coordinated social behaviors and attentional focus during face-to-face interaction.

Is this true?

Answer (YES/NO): NO